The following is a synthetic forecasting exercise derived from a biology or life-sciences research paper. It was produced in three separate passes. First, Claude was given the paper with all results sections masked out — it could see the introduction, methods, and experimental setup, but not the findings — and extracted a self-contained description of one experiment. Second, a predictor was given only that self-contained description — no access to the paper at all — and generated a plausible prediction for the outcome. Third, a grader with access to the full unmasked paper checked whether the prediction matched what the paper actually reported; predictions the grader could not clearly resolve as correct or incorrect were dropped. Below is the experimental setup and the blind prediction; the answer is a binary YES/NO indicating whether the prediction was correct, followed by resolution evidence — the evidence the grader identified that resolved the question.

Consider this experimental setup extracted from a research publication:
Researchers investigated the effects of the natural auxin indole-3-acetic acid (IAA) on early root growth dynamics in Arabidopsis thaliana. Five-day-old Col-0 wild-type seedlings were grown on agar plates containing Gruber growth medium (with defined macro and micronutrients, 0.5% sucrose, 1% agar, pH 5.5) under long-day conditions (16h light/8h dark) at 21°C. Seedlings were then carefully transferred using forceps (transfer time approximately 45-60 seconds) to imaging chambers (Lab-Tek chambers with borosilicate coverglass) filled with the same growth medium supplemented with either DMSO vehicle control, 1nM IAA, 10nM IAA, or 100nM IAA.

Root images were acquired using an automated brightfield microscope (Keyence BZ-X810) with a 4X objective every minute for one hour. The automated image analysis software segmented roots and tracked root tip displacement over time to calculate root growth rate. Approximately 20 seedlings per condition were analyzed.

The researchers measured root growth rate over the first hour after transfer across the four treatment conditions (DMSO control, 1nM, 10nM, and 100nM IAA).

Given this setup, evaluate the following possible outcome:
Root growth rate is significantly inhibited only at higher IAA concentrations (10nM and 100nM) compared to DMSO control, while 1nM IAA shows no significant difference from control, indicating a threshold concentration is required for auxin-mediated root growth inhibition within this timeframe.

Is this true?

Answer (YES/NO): NO